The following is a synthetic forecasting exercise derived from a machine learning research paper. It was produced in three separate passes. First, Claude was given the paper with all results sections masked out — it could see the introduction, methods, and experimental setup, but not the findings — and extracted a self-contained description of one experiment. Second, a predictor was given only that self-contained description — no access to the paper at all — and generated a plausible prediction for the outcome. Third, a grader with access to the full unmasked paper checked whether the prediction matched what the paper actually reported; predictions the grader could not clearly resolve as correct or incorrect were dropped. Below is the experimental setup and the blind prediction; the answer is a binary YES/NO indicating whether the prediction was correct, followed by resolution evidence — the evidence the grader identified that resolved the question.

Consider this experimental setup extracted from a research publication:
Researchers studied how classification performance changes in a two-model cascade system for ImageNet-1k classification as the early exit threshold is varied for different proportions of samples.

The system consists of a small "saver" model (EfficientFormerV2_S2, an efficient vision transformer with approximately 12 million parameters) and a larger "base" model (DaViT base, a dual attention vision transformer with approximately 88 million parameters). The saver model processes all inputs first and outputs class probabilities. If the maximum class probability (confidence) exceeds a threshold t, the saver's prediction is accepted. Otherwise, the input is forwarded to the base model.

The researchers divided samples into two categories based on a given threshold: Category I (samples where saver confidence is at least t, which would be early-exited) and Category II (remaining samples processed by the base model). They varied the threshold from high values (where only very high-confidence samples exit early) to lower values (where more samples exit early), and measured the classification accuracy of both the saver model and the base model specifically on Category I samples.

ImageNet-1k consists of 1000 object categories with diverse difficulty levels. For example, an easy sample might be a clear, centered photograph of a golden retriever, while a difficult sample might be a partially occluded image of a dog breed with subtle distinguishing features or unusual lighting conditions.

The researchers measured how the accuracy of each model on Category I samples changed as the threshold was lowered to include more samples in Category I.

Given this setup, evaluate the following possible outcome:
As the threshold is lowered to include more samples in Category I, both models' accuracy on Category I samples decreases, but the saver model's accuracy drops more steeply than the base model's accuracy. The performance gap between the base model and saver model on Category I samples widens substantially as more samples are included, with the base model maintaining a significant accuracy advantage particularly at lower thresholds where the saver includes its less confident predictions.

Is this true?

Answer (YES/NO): NO